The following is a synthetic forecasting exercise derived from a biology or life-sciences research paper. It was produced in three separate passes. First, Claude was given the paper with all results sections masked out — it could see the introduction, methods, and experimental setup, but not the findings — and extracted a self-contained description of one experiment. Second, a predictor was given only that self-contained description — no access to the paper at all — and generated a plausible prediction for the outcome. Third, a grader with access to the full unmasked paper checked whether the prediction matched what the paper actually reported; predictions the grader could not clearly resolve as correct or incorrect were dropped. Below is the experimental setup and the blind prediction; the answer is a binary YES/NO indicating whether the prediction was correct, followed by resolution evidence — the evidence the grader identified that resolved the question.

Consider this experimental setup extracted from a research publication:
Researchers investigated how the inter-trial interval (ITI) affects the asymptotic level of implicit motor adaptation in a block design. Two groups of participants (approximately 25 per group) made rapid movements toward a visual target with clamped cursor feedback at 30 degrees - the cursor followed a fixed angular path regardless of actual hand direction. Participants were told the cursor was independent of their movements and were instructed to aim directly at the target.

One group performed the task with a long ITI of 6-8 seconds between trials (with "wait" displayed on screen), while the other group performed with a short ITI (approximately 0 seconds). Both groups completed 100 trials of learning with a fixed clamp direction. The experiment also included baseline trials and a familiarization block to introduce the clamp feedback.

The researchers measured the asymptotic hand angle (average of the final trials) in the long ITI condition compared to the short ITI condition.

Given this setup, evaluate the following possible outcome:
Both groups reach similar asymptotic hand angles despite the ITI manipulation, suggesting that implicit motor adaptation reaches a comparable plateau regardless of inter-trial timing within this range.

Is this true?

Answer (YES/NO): YES